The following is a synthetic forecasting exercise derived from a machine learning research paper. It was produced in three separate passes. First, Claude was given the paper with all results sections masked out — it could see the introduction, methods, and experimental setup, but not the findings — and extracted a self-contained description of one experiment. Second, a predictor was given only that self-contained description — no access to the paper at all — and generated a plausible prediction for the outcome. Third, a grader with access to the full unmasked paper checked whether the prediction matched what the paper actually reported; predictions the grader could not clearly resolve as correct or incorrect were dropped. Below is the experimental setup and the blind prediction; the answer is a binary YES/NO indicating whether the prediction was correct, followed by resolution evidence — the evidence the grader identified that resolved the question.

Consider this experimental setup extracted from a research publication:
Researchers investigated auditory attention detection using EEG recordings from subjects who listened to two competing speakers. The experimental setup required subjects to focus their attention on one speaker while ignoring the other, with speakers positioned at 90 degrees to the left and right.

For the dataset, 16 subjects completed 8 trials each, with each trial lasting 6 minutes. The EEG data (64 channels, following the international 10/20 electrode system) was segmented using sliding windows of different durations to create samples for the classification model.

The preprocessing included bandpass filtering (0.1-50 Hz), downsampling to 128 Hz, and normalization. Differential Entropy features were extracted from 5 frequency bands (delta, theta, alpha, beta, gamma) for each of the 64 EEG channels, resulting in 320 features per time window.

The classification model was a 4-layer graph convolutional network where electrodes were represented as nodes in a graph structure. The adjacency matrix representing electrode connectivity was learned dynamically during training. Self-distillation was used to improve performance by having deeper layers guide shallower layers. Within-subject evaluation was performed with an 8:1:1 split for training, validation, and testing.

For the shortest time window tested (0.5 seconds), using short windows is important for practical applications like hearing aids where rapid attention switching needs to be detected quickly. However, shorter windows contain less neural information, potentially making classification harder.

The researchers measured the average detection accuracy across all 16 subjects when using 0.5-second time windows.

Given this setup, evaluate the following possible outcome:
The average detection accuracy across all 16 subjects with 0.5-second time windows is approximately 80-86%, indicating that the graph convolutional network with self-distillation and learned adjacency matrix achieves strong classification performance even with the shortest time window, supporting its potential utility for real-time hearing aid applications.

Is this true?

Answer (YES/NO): NO